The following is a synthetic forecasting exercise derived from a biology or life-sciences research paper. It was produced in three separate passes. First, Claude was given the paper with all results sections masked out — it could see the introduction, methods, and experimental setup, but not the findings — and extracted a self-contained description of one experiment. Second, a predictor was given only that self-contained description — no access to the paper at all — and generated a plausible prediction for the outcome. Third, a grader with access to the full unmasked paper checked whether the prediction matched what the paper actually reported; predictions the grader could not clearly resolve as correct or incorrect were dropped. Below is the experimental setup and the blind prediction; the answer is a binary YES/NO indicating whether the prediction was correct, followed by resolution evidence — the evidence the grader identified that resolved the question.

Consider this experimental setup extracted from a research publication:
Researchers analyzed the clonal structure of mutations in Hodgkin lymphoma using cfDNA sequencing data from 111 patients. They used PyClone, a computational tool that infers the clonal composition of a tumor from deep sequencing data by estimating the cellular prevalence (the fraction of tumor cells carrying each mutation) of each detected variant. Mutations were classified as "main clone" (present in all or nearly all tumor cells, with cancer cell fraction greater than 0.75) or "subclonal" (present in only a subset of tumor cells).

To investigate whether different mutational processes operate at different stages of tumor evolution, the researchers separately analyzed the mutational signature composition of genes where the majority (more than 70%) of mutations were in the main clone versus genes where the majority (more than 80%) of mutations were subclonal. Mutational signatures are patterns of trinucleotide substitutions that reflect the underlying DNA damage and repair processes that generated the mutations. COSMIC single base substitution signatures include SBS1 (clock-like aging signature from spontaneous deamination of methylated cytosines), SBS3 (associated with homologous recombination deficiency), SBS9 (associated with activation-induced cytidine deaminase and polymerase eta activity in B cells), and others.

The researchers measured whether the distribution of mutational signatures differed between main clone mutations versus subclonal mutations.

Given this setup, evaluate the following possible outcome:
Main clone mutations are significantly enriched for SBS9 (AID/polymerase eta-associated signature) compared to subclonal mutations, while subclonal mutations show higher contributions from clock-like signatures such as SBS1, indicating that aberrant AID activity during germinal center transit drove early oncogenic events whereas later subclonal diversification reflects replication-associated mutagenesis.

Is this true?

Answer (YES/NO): NO